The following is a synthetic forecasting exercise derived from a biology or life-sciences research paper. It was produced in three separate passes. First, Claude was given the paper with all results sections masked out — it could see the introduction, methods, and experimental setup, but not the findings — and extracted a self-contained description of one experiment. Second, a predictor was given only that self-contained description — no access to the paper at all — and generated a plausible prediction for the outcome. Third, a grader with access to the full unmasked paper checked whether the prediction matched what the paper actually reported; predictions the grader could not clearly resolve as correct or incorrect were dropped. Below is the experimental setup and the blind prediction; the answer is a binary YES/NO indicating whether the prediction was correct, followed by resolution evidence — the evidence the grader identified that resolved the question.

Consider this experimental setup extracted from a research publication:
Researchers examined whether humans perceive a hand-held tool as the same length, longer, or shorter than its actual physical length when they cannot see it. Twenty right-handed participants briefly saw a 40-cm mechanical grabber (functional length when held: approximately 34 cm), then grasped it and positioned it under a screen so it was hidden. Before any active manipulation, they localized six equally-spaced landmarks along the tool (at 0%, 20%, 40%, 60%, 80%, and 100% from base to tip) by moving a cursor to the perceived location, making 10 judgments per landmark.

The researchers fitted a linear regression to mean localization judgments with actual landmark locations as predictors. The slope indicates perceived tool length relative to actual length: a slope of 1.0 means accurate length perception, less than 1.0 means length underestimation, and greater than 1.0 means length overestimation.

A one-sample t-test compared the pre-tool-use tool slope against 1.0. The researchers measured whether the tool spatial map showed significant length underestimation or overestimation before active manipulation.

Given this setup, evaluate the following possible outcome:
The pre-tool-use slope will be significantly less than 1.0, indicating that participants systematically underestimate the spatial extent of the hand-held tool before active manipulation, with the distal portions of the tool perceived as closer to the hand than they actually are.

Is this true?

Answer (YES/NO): NO